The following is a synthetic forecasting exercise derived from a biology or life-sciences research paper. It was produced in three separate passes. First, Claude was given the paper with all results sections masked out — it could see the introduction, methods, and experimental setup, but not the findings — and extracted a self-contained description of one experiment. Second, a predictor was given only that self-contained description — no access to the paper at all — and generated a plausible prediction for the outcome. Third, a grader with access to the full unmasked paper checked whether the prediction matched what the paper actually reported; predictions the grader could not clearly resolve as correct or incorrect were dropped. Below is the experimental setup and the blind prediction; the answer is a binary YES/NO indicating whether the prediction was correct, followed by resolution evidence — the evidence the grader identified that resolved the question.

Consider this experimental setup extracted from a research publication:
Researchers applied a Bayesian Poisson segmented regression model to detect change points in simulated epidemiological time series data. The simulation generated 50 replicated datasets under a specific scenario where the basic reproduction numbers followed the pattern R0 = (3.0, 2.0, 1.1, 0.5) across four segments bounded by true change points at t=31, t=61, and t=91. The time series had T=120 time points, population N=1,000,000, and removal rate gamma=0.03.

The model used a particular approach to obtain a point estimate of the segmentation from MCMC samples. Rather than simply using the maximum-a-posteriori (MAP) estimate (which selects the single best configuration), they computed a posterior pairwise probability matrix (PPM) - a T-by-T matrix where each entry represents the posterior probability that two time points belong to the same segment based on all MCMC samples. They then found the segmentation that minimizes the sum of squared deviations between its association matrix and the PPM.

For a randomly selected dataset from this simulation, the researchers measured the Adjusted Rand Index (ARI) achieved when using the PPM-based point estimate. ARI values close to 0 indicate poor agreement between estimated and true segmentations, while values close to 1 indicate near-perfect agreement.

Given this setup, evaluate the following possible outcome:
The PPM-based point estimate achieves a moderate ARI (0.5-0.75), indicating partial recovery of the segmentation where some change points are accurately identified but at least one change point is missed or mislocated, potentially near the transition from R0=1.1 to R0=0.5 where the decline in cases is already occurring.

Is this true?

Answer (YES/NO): NO